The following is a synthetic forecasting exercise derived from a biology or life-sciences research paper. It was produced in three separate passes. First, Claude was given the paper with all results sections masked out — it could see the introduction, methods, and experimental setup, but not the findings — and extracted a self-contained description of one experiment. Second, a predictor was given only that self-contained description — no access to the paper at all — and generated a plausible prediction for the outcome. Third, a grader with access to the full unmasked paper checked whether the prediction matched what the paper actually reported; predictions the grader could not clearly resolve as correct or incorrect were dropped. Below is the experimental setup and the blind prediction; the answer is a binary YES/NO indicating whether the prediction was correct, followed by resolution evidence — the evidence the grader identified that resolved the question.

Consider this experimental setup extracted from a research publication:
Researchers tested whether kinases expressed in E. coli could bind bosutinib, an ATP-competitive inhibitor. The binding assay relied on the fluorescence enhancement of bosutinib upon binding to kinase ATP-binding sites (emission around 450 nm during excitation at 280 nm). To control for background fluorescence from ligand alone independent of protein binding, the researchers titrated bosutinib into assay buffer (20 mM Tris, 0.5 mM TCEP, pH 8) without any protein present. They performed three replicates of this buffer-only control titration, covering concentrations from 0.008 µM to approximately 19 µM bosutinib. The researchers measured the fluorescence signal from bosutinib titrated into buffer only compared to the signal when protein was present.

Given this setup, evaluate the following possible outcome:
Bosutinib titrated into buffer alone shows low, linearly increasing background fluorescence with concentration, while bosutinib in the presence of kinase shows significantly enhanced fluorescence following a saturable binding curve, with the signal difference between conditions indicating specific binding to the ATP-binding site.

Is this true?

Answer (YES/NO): NO